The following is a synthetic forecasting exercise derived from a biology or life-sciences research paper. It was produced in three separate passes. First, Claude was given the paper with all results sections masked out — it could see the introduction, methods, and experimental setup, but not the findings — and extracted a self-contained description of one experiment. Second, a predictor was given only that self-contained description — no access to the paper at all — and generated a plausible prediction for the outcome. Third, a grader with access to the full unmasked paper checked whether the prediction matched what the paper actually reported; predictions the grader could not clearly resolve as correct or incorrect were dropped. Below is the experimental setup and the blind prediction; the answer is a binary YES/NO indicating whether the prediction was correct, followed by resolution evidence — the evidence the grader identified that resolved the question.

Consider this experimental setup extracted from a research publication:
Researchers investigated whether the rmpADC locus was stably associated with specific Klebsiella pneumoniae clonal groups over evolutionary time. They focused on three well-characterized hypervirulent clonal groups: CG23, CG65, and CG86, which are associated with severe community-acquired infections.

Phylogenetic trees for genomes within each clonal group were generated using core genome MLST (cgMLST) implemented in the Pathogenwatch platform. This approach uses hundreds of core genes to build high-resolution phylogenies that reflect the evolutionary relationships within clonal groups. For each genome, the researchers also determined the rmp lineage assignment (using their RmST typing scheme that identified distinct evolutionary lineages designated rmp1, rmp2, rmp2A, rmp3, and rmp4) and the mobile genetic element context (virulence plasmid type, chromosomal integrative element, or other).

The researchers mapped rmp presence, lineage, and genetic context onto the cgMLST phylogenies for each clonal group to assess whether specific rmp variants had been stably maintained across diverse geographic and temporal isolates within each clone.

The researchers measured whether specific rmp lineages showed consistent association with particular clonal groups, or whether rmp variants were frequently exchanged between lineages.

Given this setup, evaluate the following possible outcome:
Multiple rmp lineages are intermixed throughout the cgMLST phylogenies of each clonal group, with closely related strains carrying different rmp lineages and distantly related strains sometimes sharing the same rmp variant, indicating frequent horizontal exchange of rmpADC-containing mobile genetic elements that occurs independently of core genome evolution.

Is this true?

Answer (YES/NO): NO